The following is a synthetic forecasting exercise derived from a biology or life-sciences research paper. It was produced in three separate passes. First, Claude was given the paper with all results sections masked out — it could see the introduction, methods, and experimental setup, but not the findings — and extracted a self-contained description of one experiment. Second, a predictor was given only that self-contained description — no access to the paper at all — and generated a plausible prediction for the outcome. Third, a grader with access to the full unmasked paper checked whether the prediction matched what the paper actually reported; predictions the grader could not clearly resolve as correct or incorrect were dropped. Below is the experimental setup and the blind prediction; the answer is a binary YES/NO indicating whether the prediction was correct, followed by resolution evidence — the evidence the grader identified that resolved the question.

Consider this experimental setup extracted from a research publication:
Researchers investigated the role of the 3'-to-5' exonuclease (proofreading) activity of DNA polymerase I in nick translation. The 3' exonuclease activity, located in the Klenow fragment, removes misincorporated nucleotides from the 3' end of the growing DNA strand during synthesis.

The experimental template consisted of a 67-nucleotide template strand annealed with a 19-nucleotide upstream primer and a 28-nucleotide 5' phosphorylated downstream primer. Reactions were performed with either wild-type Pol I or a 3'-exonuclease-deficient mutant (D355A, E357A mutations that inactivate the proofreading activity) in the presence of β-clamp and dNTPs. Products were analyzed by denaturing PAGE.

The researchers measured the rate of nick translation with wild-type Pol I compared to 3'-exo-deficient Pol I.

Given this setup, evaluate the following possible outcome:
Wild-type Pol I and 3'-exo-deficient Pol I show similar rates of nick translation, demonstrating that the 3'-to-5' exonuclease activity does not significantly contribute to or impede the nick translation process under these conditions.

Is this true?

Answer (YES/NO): NO